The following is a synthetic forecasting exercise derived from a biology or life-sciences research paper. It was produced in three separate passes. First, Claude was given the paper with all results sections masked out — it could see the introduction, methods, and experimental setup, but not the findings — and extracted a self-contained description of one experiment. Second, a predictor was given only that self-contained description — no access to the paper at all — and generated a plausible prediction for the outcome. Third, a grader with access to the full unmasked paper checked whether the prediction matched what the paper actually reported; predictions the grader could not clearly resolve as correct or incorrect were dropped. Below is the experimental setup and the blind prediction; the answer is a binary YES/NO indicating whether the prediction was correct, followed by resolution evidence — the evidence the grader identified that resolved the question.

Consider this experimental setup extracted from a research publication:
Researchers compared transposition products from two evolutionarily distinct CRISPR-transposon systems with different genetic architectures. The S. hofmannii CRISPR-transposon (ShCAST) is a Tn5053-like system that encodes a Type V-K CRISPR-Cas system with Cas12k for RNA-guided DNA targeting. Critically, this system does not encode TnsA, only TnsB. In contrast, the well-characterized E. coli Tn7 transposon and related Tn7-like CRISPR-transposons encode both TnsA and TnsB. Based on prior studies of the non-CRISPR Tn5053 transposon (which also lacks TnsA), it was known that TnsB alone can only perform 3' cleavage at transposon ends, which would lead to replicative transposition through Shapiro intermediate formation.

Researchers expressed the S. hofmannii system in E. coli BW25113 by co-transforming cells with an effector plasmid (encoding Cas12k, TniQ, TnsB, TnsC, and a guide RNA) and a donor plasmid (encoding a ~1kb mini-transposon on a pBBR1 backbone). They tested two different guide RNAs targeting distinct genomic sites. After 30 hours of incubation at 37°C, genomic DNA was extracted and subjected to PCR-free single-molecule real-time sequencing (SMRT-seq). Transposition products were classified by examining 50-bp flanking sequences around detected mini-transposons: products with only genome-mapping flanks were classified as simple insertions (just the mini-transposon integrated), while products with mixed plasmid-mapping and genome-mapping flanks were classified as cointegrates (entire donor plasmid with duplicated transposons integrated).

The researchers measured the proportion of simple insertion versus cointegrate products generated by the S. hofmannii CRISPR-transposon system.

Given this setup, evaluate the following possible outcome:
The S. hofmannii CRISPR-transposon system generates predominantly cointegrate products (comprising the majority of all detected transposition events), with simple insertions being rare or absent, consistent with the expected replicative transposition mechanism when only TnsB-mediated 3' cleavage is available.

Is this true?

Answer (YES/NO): YES